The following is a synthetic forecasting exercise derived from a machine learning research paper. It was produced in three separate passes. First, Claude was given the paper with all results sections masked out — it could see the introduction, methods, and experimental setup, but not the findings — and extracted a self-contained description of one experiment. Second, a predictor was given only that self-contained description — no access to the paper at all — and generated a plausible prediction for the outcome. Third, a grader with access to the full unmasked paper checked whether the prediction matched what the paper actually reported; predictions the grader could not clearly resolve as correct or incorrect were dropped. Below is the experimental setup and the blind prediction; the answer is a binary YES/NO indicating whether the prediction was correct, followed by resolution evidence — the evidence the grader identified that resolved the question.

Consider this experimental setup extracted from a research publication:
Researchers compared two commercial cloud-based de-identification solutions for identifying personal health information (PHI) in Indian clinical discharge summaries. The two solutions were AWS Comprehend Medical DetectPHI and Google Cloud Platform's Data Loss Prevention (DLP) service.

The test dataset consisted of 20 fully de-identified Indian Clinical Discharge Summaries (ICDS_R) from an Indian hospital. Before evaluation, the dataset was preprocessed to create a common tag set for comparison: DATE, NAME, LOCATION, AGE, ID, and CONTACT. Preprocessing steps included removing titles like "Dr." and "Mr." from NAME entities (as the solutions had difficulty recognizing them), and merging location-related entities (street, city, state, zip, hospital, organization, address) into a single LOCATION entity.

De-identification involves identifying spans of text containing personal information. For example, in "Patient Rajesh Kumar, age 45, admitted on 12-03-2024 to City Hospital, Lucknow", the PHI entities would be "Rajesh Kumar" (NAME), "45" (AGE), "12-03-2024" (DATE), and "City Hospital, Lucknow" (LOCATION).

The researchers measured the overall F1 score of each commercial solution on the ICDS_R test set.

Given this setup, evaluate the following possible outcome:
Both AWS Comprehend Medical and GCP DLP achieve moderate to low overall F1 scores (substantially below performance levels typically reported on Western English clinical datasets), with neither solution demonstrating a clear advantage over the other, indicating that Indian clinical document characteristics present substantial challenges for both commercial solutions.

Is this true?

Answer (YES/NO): NO